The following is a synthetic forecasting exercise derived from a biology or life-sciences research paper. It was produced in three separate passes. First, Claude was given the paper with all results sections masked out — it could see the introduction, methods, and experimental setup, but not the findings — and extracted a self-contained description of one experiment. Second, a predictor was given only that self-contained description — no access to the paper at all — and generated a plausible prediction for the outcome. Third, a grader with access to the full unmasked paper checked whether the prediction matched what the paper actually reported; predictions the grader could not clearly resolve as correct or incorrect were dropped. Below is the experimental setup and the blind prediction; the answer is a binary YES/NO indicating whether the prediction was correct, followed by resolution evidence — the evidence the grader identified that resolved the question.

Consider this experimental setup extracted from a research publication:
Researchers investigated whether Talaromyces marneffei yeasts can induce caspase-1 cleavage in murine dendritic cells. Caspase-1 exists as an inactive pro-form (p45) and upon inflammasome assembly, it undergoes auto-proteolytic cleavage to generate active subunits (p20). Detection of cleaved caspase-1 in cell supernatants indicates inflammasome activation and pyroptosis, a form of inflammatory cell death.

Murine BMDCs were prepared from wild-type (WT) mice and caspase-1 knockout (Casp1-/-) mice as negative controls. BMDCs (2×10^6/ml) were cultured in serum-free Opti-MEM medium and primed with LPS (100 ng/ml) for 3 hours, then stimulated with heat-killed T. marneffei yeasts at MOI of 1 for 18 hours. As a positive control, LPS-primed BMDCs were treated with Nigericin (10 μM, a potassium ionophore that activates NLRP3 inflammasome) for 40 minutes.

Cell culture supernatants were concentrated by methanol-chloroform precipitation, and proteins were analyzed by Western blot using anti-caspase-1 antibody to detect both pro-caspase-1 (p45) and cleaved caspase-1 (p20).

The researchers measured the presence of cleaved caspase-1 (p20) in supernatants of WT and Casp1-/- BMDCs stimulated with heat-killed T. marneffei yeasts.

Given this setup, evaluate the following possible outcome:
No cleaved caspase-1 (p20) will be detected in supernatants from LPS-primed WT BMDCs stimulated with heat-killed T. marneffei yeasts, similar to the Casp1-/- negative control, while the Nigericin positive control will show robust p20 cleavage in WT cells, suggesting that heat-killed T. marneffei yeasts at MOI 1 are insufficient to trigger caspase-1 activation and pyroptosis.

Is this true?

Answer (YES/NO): NO